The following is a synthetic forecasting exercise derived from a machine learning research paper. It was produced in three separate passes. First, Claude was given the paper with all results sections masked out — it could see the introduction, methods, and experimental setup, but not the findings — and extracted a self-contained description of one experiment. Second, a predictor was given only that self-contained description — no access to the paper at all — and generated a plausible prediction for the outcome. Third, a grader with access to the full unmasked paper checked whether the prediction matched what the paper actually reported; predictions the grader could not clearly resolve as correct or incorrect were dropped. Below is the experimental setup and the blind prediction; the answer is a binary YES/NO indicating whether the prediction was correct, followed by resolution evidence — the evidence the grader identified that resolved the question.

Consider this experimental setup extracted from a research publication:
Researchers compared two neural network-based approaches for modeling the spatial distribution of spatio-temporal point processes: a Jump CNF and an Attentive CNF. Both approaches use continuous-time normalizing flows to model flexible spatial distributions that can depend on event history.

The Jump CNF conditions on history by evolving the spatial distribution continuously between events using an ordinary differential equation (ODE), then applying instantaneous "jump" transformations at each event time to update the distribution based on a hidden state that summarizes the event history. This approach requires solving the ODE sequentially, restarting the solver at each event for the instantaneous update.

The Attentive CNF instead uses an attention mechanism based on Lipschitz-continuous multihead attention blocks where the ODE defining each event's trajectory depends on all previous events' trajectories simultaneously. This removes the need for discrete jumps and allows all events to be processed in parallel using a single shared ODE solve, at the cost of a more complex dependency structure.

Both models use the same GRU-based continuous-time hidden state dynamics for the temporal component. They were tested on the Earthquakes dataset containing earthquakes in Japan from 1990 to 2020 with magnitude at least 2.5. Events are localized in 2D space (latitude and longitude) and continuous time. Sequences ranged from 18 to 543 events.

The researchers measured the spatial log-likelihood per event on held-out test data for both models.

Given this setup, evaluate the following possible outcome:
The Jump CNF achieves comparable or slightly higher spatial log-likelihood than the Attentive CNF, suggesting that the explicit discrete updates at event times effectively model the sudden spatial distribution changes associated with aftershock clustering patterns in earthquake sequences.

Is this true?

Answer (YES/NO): YES